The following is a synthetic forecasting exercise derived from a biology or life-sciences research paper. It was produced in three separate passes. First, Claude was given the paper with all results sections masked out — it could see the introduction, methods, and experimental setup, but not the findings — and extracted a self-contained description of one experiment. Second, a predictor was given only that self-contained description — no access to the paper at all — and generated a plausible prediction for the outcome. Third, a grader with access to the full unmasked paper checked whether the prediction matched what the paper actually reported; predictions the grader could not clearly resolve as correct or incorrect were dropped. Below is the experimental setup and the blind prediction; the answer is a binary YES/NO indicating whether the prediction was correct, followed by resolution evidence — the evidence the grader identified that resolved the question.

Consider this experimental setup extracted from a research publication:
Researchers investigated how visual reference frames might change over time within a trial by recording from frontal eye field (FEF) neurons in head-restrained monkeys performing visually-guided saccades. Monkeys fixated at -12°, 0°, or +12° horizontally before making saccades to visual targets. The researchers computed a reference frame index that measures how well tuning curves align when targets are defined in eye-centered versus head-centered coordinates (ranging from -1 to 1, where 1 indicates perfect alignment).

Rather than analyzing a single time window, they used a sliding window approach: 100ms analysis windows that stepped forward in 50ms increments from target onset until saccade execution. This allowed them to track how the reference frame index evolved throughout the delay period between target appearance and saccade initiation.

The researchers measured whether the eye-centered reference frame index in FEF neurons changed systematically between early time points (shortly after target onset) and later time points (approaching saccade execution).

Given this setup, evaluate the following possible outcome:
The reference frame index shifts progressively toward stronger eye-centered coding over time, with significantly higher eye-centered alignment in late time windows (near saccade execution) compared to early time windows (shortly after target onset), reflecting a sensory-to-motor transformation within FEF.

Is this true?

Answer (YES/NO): NO